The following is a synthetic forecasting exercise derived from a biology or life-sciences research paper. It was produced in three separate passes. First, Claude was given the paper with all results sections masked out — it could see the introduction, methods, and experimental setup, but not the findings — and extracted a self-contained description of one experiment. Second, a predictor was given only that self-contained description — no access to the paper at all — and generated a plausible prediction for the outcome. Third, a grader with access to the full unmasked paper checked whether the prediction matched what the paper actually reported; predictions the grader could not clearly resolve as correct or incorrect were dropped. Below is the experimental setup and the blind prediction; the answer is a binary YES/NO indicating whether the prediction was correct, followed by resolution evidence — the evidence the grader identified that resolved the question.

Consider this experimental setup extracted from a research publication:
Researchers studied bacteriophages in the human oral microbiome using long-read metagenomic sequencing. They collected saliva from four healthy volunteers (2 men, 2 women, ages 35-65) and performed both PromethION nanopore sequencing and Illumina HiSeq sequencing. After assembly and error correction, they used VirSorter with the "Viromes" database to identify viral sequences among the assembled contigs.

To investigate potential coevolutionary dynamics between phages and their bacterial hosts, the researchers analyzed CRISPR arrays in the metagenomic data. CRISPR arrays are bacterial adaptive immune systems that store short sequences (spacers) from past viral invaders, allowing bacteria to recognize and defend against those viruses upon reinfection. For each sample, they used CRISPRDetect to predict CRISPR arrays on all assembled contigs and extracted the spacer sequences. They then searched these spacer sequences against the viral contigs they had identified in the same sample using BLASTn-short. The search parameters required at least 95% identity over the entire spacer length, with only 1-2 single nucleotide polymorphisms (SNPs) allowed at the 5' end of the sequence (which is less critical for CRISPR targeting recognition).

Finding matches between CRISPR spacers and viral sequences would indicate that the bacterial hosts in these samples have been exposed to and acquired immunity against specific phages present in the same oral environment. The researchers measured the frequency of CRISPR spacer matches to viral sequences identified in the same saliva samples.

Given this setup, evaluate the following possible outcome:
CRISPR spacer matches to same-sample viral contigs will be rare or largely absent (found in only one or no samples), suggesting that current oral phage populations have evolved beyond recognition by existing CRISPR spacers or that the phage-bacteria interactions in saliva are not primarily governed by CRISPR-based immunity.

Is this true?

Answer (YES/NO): YES